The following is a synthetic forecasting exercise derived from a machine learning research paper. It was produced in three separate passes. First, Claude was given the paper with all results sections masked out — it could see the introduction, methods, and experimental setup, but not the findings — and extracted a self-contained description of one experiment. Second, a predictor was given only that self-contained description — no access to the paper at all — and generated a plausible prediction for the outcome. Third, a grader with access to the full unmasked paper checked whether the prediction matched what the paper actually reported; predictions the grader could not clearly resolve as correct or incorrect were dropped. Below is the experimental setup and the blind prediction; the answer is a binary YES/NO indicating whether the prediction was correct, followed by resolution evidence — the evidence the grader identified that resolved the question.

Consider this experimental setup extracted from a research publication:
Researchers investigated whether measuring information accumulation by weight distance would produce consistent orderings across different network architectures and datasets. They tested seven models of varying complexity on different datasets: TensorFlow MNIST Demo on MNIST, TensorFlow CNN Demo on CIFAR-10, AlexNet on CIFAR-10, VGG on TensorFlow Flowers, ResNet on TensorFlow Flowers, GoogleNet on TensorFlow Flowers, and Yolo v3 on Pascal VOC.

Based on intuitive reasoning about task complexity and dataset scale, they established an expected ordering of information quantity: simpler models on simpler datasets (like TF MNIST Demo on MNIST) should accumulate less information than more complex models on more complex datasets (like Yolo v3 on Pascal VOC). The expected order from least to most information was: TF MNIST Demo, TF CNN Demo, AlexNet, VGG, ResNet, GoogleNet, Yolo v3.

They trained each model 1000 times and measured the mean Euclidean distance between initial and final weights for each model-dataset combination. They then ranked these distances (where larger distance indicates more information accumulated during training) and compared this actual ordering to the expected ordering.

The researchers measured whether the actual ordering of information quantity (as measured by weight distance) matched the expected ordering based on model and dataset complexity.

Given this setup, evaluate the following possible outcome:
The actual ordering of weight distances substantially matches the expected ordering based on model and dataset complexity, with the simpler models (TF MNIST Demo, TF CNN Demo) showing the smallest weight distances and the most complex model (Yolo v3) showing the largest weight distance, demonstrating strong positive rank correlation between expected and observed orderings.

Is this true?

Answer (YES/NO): NO